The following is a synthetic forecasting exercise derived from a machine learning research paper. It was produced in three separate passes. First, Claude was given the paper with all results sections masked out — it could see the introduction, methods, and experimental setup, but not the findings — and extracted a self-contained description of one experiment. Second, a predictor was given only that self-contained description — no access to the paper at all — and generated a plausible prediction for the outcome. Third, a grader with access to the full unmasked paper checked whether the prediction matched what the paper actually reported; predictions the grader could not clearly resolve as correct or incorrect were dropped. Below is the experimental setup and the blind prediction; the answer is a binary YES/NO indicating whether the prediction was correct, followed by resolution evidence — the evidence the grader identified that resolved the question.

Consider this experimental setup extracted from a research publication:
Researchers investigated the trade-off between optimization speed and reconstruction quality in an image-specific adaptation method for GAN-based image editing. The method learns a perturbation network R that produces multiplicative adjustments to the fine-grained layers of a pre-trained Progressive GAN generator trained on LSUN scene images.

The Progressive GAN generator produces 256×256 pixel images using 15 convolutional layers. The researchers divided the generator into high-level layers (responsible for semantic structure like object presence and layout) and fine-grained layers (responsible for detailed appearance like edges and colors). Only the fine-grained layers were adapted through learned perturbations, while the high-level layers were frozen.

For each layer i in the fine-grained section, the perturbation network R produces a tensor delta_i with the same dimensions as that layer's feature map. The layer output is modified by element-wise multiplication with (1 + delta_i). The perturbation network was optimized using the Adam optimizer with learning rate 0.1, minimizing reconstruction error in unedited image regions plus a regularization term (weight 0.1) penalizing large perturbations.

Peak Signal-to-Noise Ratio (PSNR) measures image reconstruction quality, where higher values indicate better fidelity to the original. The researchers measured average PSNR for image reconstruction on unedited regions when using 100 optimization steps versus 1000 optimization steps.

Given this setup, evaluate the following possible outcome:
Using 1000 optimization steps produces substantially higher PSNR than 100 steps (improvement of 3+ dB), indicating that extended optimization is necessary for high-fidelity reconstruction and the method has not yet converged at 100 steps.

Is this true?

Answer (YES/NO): YES